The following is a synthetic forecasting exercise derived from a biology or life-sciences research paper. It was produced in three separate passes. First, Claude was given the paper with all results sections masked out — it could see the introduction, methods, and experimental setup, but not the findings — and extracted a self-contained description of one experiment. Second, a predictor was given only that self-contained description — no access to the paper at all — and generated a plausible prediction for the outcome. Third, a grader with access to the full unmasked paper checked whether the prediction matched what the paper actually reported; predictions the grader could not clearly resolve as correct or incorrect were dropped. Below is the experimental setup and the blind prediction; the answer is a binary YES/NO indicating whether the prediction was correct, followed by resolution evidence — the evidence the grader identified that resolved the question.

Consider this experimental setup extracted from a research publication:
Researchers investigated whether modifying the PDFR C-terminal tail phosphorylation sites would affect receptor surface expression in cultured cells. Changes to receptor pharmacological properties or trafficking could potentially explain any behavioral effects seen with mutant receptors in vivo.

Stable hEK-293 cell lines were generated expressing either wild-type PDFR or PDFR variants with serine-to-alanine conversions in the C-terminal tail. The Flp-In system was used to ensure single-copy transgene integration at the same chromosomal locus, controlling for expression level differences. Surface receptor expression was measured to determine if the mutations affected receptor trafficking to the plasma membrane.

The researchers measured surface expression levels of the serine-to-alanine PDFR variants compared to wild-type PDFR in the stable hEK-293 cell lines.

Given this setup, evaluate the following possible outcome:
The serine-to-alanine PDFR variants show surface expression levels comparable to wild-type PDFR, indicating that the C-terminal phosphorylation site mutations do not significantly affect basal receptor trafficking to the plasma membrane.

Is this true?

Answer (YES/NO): NO